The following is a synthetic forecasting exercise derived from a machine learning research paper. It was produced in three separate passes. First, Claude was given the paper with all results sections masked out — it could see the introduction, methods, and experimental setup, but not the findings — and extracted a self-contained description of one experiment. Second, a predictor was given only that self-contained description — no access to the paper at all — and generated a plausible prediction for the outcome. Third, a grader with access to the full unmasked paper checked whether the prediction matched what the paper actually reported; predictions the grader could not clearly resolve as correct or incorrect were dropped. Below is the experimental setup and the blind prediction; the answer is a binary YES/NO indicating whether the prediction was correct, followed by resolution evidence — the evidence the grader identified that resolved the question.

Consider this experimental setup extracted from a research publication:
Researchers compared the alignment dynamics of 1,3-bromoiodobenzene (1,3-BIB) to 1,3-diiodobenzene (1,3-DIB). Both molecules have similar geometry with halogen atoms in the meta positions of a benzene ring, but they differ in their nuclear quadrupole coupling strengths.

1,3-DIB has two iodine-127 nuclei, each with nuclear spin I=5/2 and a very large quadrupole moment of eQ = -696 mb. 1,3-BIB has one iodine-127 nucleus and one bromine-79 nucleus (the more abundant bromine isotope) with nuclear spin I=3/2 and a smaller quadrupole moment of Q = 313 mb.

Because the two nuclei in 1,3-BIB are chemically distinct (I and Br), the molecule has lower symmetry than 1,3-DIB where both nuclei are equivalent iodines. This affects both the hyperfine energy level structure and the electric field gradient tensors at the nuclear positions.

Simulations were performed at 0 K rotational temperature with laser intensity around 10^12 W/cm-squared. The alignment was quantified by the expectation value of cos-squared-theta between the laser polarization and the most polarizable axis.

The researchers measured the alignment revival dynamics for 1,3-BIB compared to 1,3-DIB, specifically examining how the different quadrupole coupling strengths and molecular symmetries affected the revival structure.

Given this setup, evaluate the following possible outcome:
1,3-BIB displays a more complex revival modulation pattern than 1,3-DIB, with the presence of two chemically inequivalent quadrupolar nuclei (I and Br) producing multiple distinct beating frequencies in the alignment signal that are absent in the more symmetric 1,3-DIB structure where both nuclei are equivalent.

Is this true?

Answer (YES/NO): NO